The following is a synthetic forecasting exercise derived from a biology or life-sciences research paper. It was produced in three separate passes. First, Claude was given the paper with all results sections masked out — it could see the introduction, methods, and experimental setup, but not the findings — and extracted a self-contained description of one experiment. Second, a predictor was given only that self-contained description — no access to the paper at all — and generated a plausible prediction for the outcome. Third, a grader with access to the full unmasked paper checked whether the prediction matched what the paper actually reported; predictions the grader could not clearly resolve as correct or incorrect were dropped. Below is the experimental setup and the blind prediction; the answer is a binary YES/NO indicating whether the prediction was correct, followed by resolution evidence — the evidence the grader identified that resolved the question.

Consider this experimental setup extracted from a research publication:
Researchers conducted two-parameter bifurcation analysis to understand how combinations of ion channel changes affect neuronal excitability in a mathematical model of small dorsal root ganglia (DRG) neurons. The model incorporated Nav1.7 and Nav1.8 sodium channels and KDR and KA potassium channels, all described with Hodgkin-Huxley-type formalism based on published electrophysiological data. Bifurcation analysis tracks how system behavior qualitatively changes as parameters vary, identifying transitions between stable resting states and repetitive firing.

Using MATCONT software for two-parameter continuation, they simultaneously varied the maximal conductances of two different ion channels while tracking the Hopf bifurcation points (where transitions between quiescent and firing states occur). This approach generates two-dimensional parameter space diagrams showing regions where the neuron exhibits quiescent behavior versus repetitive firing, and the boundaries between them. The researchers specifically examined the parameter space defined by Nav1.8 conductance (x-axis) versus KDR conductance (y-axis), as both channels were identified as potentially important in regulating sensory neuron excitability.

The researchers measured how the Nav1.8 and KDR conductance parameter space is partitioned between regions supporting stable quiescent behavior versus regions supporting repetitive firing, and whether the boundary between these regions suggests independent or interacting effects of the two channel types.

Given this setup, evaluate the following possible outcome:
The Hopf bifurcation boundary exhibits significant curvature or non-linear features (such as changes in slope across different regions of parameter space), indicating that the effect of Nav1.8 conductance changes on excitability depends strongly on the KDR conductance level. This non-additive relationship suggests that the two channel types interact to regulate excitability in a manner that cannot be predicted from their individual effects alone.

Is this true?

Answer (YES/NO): NO